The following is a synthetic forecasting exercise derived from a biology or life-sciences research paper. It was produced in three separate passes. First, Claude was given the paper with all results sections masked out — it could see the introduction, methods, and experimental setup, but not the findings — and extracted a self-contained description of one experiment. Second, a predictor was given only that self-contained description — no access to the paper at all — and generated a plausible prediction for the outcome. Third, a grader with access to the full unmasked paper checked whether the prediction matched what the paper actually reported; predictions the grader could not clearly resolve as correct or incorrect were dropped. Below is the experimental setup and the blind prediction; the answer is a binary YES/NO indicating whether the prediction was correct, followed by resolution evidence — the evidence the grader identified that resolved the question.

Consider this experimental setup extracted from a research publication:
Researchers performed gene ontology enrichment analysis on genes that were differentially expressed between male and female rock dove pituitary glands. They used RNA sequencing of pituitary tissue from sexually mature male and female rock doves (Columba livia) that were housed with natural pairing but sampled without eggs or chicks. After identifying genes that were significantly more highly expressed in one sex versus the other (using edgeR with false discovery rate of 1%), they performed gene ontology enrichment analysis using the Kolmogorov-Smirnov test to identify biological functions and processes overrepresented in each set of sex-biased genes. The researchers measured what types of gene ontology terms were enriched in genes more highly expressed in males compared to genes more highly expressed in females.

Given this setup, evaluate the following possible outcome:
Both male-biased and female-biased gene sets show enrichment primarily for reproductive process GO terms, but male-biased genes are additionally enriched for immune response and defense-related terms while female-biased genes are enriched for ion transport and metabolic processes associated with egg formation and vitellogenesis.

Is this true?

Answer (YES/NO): NO